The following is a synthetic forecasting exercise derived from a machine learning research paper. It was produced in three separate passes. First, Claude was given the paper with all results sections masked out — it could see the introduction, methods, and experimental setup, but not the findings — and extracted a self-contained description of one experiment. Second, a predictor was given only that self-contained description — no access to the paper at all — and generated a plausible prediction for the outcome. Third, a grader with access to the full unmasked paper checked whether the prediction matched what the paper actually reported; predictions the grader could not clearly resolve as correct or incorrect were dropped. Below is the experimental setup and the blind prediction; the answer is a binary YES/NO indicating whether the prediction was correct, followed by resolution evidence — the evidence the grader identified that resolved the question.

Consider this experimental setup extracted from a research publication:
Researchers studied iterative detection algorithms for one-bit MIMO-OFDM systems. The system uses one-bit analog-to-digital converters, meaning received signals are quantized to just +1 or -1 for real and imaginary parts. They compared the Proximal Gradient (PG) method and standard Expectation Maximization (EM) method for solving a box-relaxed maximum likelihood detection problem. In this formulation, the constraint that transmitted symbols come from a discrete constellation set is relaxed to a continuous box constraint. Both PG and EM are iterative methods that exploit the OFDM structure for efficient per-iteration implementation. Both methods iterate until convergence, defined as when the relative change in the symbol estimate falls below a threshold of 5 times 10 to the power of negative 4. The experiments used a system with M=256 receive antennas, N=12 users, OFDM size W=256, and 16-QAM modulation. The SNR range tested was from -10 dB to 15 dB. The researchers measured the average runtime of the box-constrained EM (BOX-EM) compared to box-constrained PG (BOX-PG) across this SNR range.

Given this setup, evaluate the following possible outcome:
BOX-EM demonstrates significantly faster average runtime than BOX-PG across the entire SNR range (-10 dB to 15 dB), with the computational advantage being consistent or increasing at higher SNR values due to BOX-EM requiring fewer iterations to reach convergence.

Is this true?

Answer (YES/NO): NO